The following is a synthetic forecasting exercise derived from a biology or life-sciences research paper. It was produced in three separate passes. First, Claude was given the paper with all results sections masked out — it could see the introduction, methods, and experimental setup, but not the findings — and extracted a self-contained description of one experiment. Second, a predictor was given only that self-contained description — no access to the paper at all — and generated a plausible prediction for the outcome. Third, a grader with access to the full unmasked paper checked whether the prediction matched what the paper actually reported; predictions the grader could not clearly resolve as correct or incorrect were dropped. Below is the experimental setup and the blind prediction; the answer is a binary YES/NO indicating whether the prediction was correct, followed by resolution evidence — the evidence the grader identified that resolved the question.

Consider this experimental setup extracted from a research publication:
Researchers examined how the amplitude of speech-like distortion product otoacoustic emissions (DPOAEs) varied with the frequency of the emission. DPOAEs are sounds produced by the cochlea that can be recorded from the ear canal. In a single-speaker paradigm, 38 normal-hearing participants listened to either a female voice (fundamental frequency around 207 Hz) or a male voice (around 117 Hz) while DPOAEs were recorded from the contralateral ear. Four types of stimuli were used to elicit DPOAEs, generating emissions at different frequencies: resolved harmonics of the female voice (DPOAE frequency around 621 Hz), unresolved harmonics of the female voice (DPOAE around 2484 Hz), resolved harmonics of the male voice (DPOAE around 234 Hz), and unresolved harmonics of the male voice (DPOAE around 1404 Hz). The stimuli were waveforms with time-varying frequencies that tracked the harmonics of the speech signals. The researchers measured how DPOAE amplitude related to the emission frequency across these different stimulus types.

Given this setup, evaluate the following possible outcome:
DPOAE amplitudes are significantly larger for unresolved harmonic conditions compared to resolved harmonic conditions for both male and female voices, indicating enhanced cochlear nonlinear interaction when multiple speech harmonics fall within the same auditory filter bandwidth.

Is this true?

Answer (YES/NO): NO